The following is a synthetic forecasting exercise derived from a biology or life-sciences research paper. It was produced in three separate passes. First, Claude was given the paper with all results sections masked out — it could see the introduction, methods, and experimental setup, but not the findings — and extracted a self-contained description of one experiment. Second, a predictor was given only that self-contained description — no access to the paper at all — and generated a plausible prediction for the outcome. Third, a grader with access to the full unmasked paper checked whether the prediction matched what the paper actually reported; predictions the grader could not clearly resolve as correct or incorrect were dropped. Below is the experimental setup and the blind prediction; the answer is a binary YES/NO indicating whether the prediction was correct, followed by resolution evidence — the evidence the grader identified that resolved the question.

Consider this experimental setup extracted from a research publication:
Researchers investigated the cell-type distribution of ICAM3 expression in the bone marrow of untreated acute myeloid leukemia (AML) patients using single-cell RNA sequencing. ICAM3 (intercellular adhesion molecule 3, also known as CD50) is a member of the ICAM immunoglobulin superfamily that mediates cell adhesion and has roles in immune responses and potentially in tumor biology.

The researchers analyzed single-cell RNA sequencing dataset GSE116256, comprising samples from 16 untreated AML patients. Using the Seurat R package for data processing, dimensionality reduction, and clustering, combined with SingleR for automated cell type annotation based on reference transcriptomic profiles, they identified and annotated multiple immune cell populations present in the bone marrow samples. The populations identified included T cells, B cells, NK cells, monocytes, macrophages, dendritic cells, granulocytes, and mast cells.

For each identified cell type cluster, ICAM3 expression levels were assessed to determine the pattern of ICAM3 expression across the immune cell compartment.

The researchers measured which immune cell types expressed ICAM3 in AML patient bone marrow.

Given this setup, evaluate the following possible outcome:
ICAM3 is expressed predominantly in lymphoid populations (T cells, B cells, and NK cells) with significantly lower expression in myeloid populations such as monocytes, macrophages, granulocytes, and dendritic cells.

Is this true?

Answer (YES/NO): NO